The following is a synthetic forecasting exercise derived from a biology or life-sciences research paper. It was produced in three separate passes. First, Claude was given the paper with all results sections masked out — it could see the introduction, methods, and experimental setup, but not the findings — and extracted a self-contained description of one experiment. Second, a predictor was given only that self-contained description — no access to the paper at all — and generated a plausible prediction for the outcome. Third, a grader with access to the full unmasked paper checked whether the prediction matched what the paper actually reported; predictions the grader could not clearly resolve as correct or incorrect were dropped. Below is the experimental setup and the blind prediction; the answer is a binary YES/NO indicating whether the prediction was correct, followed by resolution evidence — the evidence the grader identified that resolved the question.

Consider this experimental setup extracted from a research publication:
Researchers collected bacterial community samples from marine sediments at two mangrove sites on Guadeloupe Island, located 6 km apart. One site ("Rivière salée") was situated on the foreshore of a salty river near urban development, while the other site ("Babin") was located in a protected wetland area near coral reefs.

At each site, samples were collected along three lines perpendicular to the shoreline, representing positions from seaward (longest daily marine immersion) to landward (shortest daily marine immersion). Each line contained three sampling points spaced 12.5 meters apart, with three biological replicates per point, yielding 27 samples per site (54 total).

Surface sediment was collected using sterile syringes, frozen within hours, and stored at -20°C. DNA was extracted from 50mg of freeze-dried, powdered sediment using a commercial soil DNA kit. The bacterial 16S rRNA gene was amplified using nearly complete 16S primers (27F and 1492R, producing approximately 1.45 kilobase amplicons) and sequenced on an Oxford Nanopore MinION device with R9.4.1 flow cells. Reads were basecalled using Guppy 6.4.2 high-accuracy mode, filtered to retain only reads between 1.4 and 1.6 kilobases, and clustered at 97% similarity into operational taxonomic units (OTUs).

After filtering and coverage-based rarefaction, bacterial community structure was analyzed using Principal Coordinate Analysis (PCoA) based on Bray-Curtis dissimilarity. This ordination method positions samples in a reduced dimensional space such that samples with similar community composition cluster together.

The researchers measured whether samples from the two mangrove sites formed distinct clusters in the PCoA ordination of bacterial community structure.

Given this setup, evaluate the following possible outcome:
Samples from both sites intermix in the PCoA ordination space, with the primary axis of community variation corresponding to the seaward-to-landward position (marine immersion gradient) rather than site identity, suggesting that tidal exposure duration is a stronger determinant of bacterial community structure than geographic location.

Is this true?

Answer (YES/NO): NO